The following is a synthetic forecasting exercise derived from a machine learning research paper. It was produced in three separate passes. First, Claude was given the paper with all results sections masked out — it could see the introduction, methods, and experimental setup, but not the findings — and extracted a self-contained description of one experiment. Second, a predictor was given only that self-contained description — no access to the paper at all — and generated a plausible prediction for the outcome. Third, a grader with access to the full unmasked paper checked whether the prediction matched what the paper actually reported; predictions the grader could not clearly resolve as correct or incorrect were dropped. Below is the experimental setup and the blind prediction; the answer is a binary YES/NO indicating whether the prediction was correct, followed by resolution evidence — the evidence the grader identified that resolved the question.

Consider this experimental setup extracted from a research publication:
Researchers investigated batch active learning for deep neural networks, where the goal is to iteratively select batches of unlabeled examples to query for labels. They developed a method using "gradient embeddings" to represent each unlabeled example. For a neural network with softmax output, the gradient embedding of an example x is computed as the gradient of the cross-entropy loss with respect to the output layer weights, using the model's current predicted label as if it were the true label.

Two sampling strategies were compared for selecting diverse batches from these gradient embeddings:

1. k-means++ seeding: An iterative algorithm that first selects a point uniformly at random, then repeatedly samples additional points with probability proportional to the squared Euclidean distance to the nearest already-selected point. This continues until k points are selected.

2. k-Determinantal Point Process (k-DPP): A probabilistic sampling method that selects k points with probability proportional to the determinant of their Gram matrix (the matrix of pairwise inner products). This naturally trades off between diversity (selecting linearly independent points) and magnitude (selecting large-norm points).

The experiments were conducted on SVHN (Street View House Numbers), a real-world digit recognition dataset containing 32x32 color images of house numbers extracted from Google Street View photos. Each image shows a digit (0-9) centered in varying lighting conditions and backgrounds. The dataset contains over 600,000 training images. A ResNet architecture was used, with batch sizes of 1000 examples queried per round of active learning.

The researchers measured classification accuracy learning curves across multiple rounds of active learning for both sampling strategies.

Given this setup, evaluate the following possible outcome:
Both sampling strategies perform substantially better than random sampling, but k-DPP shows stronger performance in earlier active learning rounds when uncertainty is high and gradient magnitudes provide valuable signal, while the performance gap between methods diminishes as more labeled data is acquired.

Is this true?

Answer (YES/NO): NO